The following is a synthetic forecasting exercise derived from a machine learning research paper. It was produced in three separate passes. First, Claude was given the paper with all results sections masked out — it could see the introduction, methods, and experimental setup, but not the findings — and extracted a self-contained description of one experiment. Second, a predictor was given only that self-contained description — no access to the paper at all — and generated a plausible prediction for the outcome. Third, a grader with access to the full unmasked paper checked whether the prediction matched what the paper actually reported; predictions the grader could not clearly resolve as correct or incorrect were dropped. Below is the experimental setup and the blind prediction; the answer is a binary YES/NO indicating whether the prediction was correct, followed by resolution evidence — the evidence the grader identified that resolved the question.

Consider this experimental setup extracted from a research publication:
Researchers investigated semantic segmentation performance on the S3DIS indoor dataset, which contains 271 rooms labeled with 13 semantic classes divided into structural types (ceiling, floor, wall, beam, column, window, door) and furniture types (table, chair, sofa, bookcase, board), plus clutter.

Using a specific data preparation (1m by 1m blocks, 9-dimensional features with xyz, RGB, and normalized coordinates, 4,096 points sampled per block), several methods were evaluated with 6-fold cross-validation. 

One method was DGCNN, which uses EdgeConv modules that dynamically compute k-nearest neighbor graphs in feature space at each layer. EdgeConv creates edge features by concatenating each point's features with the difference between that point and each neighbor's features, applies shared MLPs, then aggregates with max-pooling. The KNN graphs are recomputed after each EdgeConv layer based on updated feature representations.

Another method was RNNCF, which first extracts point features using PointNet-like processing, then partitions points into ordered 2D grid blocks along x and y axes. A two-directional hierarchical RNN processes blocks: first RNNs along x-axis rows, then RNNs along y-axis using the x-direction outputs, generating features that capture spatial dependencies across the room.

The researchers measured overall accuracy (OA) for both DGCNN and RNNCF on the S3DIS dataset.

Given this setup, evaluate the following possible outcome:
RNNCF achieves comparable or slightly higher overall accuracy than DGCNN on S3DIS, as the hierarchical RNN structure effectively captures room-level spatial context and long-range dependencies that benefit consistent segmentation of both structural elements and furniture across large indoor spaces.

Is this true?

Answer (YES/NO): YES